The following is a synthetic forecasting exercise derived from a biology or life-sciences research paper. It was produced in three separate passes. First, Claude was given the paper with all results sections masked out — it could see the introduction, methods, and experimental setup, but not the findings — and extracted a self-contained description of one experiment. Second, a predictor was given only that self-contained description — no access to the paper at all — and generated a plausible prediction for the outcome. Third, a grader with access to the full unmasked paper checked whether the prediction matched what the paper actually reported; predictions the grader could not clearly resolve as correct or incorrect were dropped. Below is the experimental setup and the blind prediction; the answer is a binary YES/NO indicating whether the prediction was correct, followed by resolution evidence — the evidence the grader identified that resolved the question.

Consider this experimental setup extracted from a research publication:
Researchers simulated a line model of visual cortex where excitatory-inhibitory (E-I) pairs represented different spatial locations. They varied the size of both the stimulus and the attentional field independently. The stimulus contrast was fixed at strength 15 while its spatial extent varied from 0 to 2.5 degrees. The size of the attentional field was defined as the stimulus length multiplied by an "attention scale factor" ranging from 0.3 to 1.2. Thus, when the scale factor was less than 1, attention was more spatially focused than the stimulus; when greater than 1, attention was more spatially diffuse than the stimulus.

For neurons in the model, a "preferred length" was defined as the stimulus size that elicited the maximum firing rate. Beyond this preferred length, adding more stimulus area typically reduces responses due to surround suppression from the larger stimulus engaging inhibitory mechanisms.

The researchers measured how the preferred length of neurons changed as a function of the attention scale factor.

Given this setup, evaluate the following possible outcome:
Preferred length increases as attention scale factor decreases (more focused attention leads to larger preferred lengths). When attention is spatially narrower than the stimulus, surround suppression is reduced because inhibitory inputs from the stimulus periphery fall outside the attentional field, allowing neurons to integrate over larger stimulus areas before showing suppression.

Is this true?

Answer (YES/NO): YES